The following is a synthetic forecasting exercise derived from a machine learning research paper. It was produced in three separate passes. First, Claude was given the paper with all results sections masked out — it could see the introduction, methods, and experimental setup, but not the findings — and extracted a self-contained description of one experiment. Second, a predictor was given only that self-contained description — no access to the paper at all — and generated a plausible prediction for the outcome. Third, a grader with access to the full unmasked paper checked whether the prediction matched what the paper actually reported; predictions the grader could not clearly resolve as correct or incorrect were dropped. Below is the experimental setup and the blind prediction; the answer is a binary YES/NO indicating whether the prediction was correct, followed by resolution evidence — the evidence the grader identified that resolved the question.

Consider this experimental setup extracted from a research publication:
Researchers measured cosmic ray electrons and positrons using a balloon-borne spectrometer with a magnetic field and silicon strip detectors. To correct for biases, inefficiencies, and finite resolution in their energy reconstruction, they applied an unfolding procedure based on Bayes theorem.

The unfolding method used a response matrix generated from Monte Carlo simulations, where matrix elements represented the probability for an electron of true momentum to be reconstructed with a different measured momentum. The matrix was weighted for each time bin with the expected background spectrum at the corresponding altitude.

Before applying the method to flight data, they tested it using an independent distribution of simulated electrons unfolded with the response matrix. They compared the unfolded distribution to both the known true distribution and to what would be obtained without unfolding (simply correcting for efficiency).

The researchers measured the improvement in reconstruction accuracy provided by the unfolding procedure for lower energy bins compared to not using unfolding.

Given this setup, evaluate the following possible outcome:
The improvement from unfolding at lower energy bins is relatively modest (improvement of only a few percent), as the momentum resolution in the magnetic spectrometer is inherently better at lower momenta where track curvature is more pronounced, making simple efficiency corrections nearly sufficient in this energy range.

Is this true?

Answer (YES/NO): NO